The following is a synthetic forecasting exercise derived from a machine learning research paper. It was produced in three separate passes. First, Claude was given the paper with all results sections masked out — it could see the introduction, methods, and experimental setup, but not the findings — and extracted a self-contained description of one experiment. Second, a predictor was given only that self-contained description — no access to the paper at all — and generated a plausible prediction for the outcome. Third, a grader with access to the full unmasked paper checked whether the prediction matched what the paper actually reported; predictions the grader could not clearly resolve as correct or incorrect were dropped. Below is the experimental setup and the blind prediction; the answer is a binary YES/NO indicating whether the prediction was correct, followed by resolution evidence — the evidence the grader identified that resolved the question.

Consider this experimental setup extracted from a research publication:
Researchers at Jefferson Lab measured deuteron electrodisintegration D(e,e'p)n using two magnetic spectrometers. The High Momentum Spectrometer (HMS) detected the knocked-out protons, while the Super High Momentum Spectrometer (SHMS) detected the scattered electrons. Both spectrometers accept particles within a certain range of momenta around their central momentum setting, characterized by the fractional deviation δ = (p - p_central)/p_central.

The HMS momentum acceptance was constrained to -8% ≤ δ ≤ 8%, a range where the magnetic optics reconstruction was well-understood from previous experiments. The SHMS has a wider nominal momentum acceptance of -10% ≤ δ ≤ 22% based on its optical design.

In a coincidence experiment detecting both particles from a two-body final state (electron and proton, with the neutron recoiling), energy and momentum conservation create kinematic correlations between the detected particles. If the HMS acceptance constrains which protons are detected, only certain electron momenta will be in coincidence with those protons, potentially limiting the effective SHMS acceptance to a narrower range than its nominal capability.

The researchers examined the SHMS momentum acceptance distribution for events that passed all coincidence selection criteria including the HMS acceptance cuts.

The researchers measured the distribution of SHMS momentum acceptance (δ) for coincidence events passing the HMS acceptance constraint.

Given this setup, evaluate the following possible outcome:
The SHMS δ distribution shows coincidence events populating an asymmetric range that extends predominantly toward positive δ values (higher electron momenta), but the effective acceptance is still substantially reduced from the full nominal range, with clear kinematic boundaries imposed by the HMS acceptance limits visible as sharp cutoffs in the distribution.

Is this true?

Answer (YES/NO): NO